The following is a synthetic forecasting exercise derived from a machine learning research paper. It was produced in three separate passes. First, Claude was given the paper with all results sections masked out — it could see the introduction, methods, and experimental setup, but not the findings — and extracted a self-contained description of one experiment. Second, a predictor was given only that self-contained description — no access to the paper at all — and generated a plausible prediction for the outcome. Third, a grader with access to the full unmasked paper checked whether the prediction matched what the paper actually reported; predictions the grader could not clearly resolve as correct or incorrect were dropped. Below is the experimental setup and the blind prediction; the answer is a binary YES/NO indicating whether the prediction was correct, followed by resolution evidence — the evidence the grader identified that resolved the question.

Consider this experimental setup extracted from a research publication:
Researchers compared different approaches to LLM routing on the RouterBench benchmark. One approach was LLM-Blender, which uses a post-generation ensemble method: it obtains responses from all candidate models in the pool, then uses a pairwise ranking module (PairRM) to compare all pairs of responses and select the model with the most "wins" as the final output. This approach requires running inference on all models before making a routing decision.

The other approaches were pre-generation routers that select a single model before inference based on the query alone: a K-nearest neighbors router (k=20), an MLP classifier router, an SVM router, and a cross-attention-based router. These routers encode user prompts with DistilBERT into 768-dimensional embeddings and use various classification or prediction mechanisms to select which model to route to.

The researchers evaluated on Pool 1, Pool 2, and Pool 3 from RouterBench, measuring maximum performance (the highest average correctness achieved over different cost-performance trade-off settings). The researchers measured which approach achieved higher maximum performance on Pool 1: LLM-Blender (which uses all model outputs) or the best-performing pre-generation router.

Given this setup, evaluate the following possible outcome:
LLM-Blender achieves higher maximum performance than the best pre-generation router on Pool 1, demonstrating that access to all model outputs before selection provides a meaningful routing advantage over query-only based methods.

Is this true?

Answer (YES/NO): NO